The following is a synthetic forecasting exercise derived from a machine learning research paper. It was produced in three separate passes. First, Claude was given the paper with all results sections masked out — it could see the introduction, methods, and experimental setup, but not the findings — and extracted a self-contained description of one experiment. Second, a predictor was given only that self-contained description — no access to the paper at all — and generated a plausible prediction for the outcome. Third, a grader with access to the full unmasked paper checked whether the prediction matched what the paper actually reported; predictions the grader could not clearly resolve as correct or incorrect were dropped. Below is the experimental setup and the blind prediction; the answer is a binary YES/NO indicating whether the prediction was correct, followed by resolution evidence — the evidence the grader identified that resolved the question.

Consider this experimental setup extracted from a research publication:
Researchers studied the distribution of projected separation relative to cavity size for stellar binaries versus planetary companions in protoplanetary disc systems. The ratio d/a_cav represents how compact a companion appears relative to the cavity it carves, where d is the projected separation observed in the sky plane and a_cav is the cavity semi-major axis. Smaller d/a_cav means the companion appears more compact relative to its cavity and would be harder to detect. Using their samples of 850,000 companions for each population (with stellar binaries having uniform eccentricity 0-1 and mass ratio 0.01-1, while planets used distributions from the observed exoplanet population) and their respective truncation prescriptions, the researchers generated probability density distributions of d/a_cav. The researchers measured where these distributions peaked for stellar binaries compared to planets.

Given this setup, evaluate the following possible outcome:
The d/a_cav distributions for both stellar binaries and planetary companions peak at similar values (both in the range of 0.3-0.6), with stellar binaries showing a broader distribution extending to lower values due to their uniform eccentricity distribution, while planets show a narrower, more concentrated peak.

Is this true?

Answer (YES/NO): NO